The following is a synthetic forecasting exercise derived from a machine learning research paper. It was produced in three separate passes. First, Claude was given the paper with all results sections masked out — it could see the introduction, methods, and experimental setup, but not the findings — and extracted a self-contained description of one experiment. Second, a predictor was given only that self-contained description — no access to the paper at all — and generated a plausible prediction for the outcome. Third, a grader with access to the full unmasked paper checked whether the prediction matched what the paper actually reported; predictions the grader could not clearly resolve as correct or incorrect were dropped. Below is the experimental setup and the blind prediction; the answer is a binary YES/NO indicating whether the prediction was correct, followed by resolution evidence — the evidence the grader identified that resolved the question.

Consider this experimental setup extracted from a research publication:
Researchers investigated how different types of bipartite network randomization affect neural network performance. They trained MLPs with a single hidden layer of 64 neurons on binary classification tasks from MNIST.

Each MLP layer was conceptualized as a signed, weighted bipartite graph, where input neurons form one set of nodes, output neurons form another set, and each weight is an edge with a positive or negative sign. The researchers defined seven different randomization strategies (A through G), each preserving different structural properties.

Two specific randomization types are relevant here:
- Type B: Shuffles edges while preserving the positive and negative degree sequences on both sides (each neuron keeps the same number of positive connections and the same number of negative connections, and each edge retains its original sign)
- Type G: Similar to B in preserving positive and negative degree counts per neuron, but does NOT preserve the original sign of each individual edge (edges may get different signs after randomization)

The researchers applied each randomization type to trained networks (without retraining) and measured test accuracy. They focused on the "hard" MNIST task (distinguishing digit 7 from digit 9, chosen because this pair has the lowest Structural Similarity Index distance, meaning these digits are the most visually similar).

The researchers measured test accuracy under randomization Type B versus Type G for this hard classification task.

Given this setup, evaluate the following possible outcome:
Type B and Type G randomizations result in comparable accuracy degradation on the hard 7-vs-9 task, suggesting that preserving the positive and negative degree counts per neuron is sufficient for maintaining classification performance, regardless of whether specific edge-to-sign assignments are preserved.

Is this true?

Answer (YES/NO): NO